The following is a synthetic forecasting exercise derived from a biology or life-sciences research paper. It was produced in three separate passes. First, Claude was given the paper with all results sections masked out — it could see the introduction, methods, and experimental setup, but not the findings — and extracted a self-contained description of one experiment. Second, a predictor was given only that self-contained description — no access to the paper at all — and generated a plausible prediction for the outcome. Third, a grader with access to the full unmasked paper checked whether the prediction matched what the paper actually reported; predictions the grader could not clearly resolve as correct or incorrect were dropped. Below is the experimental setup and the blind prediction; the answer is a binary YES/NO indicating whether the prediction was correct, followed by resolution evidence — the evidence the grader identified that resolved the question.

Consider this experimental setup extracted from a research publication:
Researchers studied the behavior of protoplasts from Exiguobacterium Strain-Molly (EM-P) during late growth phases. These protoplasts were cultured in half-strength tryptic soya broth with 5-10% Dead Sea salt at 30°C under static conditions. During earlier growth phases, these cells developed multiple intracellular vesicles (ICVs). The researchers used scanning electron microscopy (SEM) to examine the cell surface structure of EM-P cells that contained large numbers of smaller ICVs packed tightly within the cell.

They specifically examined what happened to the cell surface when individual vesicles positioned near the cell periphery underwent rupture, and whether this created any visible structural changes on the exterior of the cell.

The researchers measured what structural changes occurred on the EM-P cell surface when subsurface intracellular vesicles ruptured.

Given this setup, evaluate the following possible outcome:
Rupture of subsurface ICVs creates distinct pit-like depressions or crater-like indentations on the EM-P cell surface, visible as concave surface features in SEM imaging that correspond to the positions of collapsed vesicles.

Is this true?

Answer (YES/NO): NO